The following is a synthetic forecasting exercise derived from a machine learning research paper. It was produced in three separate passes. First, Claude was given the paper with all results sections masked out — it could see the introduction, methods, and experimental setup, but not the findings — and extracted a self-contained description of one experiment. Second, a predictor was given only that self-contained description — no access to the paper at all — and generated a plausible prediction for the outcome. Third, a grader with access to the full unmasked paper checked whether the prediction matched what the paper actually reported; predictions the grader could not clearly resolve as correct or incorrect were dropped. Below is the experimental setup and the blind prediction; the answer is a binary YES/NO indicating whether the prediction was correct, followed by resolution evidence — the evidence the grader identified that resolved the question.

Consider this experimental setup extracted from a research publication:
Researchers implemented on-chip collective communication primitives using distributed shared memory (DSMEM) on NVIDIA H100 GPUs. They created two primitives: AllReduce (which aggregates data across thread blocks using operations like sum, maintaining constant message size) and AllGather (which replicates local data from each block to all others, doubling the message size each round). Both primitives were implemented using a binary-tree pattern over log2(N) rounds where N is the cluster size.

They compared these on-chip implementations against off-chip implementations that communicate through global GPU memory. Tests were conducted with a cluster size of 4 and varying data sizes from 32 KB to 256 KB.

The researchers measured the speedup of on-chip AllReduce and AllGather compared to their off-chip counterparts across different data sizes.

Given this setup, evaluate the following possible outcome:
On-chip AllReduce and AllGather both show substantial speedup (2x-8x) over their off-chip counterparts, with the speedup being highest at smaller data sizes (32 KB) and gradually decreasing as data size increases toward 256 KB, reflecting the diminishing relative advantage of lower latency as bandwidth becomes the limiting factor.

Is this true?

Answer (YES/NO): NO